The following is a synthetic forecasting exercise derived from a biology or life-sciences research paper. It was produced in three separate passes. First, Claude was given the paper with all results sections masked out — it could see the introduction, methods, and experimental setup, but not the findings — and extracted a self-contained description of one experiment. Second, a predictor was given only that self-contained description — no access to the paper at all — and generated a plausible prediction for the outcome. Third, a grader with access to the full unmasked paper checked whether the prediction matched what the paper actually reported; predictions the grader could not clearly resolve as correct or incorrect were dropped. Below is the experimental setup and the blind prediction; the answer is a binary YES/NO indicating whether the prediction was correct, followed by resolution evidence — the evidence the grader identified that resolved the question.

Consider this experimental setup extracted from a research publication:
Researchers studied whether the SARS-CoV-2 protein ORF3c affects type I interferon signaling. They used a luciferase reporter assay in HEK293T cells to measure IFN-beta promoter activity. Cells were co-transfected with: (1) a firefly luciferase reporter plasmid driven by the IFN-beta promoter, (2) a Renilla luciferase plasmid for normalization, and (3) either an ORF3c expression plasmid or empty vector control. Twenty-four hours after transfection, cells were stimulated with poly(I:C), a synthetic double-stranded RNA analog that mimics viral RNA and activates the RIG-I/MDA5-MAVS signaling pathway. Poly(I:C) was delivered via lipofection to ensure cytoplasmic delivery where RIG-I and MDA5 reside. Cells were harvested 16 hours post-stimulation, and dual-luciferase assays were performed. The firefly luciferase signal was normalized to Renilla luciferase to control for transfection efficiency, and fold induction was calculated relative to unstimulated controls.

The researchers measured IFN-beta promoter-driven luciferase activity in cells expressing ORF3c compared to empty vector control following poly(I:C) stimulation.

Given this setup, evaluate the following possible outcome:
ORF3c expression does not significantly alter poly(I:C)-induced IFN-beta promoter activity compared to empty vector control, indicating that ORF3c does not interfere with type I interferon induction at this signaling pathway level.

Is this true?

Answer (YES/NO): NO